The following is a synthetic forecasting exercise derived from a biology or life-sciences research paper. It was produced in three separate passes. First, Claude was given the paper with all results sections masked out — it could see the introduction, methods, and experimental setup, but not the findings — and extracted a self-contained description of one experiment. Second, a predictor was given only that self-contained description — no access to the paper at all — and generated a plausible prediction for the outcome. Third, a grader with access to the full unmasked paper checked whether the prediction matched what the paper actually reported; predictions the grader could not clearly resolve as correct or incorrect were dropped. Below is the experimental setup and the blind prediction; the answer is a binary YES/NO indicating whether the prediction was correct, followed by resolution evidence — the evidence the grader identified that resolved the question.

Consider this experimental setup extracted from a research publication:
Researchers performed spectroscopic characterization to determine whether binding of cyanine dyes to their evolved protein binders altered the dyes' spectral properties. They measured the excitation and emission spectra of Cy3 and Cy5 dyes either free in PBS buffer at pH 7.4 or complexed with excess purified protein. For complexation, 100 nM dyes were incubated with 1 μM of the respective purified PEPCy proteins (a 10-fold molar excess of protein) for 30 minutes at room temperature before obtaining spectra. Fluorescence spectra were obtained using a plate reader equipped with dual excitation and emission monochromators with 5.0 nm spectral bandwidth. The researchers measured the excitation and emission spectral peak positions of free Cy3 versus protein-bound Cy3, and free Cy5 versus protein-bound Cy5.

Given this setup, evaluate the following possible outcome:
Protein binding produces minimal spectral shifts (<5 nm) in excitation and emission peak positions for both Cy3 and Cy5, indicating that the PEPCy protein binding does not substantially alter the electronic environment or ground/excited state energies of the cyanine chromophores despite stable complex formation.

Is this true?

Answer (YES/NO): NO